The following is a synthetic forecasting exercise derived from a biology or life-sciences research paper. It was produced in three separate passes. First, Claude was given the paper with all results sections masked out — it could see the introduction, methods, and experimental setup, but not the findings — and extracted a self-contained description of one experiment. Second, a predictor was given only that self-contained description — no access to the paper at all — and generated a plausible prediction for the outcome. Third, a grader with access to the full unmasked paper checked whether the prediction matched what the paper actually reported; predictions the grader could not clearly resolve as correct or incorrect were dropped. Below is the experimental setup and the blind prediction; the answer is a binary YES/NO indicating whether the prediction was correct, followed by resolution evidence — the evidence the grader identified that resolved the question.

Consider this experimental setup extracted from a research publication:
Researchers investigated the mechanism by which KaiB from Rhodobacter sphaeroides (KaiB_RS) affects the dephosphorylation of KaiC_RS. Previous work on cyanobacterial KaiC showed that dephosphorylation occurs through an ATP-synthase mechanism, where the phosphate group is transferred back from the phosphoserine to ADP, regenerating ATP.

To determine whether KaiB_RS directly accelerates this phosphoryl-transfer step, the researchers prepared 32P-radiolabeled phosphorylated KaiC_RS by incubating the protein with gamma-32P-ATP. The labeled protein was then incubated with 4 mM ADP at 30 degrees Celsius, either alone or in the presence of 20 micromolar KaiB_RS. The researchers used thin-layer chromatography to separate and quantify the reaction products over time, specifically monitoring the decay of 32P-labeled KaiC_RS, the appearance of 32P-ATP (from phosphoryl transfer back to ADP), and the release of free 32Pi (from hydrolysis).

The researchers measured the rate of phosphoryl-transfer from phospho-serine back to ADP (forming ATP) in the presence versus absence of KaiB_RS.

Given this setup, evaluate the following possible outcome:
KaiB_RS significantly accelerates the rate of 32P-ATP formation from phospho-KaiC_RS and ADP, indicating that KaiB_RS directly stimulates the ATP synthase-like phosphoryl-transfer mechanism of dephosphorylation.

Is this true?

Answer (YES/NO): NO